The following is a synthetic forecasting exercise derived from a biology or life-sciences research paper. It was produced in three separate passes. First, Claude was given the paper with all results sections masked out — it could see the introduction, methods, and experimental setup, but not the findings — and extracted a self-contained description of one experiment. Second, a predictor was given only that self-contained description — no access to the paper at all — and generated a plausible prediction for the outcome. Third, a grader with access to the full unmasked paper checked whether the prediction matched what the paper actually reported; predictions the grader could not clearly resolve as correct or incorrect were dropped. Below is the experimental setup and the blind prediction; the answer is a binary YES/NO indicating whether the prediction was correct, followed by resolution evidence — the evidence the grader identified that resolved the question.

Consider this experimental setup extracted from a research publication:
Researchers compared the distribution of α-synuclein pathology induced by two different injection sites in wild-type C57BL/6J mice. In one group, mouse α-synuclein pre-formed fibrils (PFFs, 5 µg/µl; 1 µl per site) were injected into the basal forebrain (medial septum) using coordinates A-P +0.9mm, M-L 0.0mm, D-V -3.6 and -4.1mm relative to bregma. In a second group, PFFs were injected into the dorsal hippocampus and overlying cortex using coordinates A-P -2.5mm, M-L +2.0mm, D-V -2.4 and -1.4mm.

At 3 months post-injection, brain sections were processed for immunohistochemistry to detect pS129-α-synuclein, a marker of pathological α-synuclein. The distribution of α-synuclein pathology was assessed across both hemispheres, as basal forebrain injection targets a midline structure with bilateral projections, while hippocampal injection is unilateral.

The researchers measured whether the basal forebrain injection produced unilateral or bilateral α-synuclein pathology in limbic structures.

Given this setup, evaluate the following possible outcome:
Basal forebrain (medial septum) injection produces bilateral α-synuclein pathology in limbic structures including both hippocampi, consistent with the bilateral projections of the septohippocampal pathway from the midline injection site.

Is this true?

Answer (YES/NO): YES